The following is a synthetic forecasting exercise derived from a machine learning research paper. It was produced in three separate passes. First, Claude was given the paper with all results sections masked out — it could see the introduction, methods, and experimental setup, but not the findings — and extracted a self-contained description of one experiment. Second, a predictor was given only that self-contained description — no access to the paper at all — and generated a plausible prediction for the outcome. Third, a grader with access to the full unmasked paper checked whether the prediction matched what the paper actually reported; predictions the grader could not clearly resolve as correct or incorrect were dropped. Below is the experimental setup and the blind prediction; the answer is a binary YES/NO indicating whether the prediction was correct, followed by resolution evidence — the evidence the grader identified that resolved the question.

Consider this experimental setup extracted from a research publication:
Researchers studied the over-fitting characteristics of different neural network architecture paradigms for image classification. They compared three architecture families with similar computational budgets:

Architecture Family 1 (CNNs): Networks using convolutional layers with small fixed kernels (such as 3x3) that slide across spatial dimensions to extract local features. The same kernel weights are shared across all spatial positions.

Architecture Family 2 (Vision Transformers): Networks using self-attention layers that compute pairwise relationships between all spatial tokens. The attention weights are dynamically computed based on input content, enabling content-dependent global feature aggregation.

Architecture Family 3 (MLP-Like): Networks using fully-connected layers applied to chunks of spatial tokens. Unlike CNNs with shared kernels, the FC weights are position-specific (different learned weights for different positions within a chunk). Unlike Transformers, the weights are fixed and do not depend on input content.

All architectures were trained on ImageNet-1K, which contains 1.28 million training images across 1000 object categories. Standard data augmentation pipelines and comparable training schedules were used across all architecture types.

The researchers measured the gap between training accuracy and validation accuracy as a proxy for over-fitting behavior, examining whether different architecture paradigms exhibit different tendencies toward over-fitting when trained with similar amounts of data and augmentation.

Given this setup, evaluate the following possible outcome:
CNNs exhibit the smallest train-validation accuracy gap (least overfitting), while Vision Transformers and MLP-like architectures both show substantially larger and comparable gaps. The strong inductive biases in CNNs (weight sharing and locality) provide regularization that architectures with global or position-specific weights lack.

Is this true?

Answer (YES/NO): NO